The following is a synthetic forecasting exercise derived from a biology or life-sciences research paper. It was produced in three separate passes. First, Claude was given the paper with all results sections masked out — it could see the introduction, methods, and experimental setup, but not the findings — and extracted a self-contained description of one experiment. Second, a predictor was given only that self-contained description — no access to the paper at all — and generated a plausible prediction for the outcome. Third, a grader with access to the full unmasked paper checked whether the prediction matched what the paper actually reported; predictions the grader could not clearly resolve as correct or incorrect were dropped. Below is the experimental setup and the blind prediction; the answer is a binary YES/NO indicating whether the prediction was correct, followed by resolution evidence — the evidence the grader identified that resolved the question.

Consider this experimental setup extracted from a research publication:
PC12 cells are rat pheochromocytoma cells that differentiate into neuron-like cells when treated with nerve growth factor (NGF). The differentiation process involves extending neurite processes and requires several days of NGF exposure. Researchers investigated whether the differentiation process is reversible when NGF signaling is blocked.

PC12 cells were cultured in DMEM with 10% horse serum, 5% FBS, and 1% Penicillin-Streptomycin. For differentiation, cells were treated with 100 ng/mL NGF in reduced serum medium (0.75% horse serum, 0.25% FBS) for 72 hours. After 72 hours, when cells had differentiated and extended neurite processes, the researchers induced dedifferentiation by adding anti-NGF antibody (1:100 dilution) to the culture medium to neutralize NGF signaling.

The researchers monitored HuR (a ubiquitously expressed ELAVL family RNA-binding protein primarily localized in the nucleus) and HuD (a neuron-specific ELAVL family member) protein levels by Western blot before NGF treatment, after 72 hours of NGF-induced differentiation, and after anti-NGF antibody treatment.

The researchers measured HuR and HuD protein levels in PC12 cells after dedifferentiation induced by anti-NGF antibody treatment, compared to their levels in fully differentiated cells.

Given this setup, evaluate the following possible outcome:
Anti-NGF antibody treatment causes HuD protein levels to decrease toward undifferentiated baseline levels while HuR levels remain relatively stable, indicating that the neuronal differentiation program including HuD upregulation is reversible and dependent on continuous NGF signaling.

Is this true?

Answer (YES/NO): NO